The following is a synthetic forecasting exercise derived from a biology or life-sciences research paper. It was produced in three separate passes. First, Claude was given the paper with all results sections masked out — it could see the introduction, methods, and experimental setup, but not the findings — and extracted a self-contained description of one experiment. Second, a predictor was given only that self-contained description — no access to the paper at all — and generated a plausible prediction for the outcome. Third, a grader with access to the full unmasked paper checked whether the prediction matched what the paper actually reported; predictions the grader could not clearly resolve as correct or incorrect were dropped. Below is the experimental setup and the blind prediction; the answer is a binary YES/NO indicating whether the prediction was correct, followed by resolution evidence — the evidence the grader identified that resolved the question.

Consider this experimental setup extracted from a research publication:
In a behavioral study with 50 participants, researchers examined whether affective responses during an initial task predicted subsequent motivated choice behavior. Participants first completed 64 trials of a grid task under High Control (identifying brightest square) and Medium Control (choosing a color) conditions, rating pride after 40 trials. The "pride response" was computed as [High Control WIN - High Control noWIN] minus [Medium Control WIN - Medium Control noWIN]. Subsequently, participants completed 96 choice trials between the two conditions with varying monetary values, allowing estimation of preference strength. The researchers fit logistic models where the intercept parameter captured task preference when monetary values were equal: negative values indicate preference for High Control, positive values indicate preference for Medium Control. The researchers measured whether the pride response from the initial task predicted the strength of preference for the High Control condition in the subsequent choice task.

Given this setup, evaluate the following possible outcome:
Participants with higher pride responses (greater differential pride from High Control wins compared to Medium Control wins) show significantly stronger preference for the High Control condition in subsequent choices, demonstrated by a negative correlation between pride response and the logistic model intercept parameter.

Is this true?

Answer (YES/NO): NO